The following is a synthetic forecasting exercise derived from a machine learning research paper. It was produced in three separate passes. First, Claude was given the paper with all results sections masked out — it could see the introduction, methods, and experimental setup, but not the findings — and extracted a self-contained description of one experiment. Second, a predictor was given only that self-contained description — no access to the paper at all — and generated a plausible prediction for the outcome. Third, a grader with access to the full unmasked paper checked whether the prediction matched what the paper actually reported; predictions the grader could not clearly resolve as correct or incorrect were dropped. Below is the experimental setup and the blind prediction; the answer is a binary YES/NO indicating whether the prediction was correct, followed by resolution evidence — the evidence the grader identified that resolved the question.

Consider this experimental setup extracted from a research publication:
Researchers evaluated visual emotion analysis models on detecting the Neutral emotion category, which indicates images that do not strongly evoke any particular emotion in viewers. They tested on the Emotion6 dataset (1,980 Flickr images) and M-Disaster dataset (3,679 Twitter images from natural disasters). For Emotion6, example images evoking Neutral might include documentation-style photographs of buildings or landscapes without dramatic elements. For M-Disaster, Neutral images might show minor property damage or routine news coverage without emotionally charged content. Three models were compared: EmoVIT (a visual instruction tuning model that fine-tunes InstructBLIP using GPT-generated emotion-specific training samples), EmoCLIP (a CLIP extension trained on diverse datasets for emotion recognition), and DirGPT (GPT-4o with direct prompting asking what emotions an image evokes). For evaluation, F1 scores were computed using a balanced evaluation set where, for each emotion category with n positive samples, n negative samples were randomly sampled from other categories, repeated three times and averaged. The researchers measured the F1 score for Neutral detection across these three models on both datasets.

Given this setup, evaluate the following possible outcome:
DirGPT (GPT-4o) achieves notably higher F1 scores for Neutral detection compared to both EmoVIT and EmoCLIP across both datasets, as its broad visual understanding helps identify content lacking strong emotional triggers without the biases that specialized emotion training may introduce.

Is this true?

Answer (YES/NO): NO